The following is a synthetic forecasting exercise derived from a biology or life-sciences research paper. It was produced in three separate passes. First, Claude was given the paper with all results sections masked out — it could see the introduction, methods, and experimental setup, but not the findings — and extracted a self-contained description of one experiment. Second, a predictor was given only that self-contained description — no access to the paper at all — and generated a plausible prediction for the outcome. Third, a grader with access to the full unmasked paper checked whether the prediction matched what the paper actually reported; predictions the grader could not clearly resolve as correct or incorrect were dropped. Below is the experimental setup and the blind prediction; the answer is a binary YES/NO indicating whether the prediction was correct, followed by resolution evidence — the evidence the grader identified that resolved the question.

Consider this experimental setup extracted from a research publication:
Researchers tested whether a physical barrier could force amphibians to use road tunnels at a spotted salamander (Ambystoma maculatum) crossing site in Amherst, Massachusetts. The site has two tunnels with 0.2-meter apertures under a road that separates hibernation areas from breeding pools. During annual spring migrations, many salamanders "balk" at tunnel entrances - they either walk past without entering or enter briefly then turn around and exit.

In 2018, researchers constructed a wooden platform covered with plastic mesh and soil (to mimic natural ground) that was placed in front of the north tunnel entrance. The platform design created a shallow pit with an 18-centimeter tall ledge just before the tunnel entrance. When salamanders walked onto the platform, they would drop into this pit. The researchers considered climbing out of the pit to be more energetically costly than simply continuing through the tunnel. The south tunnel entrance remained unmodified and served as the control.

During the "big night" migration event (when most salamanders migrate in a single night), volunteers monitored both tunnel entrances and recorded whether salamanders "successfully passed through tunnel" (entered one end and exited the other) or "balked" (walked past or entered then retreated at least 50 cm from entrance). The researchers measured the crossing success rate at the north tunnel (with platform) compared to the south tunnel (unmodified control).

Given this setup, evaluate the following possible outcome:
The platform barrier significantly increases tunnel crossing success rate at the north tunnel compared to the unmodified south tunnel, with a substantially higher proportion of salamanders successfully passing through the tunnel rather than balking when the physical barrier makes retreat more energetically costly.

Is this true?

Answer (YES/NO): NO